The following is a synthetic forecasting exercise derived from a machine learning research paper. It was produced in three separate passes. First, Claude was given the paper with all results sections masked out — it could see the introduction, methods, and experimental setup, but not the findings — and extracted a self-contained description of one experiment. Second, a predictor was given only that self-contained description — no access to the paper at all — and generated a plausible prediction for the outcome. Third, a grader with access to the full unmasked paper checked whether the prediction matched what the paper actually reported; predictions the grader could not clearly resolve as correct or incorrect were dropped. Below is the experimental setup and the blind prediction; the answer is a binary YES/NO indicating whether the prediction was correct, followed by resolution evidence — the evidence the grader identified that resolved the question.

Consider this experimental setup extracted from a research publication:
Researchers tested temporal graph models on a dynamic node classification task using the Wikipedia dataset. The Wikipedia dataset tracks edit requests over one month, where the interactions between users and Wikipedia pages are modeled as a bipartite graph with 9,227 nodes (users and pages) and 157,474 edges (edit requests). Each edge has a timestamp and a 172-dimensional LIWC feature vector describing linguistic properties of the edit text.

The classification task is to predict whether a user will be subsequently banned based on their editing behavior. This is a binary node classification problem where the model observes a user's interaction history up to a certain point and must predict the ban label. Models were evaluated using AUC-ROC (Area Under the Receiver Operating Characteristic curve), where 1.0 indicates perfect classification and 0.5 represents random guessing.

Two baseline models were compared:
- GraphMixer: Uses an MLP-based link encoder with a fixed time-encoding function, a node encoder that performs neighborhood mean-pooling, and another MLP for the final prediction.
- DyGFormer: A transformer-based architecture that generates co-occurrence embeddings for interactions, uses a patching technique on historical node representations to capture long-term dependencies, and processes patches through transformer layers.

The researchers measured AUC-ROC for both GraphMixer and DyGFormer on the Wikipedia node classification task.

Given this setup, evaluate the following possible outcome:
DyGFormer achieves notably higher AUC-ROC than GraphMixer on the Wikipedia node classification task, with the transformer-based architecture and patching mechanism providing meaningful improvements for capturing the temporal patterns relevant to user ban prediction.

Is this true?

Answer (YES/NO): NO